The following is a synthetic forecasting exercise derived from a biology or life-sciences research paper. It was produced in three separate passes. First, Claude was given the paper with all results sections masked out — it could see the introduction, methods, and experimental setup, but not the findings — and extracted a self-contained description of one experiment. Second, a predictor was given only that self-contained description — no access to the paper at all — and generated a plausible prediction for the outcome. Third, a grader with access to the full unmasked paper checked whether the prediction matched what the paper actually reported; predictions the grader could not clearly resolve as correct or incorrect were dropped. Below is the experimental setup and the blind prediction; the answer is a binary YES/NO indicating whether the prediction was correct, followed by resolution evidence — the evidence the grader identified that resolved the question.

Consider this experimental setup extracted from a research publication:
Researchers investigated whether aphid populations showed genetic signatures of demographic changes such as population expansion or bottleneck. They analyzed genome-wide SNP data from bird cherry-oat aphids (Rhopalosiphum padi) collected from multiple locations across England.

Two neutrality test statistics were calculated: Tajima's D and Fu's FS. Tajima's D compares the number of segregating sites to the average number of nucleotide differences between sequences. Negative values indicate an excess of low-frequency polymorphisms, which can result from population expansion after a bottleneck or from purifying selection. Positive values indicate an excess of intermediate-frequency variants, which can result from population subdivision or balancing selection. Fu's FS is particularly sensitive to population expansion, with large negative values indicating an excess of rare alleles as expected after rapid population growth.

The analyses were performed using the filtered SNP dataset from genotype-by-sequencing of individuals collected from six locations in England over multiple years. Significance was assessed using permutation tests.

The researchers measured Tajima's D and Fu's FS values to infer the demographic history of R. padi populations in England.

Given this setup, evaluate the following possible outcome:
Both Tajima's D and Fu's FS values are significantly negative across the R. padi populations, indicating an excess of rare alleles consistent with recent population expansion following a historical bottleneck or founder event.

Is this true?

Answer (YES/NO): NO